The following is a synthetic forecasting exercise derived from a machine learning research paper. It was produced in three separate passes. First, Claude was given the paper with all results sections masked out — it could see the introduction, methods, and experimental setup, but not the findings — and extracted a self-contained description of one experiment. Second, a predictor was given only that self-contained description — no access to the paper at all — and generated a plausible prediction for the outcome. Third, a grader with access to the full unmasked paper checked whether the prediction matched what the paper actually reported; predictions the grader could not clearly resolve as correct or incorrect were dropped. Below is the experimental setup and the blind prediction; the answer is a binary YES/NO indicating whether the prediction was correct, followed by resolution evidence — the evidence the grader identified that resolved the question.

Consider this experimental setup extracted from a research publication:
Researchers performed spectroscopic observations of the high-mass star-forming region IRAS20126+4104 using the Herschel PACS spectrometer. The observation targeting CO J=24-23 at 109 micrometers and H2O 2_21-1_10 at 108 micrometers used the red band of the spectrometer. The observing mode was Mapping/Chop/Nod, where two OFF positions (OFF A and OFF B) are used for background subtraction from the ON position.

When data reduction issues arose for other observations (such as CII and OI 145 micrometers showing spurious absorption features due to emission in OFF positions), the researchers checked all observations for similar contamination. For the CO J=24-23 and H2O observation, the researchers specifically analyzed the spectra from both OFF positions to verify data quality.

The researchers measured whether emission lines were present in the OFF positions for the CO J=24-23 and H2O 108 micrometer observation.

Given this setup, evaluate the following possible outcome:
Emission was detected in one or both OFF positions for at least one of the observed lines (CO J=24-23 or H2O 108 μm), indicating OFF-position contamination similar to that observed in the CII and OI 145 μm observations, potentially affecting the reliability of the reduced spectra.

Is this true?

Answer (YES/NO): NO